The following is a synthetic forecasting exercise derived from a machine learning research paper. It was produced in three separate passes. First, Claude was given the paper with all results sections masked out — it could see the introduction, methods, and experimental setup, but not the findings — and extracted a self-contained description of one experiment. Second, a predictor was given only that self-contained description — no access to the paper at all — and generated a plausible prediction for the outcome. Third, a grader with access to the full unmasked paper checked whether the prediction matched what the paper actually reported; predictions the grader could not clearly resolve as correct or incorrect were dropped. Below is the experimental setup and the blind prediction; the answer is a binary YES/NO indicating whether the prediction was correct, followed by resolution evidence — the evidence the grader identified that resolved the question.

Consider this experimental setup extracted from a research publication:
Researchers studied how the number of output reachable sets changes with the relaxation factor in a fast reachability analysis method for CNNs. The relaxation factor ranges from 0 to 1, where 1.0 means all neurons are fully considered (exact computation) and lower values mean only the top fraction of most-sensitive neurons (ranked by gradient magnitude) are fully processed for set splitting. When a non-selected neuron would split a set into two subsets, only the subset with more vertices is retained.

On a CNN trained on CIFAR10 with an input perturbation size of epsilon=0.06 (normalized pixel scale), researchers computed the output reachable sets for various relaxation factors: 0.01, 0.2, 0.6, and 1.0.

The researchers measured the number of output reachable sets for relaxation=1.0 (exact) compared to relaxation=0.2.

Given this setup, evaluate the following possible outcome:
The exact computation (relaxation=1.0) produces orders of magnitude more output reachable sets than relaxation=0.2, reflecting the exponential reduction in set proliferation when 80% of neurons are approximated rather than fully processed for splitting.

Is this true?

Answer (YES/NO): YES